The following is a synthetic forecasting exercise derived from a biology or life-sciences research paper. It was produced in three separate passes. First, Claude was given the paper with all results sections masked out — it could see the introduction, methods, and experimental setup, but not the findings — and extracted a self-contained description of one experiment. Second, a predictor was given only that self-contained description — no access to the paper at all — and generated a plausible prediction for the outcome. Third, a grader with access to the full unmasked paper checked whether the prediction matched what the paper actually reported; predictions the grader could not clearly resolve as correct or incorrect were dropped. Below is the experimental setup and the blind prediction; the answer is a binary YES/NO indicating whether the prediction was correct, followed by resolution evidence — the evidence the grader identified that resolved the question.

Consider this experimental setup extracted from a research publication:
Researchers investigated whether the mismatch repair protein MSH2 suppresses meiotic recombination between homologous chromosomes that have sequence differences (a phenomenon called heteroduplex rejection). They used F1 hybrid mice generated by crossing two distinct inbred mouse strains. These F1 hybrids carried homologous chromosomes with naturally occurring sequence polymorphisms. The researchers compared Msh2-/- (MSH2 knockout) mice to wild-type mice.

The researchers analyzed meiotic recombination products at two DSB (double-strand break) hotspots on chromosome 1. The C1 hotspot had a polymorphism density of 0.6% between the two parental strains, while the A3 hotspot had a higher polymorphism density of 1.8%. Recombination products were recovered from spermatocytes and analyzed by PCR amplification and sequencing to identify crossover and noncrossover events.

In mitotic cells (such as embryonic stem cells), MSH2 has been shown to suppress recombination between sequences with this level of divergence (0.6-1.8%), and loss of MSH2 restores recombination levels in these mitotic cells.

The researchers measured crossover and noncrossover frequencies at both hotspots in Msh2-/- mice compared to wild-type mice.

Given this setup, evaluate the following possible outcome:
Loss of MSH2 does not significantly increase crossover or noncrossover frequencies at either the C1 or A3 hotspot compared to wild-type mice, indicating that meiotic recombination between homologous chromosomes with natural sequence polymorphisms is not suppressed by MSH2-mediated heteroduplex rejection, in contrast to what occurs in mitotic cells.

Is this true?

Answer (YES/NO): YES